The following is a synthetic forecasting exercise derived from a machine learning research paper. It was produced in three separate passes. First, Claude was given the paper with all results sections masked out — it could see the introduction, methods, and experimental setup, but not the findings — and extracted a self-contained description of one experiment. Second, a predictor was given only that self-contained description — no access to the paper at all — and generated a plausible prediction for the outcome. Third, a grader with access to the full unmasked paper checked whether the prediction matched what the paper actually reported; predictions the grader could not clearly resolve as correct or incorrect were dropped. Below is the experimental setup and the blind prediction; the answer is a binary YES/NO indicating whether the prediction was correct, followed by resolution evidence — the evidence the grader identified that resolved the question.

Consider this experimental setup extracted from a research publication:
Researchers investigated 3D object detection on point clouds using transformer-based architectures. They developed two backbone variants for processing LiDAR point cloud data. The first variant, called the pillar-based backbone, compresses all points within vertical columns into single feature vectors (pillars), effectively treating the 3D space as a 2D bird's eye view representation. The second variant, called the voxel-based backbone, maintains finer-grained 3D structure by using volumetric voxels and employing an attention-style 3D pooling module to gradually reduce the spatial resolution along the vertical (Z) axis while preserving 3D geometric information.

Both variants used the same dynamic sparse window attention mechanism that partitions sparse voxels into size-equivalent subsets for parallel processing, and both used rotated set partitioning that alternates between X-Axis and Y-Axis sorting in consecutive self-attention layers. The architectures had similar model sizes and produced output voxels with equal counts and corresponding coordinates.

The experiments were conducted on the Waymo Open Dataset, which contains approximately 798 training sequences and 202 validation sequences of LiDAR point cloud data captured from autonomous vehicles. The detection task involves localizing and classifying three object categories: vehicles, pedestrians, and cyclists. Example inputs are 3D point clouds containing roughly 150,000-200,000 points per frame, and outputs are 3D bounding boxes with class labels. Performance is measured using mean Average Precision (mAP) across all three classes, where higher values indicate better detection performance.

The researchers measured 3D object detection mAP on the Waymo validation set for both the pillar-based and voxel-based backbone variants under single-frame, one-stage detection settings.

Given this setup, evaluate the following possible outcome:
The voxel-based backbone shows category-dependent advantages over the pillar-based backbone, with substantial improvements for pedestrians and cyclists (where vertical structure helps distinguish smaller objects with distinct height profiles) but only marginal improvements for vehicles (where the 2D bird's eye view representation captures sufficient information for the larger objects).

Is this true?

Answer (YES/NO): YES